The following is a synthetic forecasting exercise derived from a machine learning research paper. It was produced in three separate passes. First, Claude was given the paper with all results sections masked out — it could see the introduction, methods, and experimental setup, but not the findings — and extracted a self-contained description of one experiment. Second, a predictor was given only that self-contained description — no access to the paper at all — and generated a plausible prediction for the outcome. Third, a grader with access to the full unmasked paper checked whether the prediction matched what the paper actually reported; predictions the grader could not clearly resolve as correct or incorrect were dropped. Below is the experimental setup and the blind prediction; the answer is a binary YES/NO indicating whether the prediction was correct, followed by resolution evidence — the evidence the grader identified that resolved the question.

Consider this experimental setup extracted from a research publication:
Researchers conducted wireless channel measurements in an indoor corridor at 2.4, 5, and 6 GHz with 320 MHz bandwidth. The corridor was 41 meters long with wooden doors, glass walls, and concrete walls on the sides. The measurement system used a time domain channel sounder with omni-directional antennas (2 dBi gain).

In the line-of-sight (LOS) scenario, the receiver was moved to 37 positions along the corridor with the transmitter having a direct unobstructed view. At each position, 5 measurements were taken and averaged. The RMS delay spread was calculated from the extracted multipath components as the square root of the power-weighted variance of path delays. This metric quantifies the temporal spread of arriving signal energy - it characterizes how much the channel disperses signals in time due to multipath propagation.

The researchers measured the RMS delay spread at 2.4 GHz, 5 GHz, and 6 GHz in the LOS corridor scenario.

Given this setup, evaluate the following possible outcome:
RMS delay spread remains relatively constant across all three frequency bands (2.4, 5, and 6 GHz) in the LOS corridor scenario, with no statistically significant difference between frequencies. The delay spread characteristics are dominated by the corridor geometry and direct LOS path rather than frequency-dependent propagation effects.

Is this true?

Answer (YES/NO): YES